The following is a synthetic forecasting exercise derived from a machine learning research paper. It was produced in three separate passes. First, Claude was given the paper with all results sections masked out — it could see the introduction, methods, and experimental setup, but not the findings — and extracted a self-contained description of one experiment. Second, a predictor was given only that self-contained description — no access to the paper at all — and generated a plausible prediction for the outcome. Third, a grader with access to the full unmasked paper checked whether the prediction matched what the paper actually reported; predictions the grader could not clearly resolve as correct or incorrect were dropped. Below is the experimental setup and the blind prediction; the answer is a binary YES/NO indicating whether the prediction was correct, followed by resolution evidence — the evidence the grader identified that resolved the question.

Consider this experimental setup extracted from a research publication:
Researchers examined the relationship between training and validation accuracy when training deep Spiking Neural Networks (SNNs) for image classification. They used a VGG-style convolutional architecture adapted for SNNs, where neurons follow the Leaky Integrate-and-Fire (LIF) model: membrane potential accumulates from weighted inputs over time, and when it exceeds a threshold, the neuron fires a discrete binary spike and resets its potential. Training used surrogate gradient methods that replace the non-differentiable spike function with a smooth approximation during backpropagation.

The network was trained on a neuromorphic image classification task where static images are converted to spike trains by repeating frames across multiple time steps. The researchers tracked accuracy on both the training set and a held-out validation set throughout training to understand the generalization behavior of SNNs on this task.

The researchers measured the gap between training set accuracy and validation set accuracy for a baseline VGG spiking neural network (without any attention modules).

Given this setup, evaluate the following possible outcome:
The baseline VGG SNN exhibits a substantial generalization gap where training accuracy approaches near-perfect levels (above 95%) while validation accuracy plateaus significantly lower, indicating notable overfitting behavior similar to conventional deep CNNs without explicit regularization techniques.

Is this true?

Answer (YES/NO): YES